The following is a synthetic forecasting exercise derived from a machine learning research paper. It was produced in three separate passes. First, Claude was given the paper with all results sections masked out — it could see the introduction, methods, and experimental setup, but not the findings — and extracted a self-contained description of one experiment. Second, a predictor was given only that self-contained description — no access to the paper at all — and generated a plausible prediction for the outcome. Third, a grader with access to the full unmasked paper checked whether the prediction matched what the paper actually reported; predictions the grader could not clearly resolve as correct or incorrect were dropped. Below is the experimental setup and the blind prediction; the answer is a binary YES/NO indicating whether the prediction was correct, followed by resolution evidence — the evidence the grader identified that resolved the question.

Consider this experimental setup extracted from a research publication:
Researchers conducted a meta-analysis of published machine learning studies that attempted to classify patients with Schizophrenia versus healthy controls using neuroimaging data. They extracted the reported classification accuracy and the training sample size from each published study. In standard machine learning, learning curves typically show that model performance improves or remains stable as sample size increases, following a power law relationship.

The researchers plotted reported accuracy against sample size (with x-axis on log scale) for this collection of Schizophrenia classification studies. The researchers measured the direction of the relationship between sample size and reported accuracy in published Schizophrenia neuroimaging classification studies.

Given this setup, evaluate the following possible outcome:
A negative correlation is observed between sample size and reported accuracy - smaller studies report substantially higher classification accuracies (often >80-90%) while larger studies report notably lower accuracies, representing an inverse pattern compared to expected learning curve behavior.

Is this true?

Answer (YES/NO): YES